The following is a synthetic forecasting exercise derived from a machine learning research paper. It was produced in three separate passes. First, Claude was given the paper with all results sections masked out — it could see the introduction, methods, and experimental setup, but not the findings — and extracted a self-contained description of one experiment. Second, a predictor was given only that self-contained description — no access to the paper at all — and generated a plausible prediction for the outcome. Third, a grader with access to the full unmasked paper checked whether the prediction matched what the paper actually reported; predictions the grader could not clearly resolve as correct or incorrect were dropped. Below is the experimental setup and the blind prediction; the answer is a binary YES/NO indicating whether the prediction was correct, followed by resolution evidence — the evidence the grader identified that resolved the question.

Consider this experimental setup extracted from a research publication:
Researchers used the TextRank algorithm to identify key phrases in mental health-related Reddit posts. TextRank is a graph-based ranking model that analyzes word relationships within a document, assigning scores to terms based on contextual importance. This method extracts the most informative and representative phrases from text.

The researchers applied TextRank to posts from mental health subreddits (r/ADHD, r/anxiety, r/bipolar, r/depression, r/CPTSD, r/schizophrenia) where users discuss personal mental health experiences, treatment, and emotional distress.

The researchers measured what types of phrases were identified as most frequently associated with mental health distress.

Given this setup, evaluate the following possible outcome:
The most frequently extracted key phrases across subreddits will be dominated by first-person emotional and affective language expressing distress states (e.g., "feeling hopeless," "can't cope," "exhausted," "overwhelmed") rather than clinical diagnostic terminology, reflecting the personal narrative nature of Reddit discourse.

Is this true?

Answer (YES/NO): NO